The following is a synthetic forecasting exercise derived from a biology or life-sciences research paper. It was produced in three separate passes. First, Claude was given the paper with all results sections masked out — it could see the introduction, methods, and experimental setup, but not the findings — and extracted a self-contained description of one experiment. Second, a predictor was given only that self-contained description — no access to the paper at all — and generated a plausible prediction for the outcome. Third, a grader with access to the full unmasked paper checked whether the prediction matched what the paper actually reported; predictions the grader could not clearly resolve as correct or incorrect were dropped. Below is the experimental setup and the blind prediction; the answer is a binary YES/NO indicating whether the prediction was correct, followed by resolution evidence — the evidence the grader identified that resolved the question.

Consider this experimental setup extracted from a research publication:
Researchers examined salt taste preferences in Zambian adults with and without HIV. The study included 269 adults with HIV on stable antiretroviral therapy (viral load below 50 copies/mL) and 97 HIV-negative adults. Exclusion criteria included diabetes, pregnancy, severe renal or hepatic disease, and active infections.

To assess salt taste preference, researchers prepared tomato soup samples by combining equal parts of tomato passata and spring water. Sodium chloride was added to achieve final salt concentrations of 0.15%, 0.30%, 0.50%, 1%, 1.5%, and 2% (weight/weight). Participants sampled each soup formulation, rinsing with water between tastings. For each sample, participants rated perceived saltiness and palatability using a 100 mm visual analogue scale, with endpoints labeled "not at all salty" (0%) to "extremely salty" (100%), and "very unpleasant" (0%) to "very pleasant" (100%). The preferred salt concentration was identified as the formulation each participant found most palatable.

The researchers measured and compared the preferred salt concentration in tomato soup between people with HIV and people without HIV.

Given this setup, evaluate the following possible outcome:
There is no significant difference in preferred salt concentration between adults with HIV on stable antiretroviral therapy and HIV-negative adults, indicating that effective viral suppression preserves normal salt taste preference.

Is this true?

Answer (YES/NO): YES